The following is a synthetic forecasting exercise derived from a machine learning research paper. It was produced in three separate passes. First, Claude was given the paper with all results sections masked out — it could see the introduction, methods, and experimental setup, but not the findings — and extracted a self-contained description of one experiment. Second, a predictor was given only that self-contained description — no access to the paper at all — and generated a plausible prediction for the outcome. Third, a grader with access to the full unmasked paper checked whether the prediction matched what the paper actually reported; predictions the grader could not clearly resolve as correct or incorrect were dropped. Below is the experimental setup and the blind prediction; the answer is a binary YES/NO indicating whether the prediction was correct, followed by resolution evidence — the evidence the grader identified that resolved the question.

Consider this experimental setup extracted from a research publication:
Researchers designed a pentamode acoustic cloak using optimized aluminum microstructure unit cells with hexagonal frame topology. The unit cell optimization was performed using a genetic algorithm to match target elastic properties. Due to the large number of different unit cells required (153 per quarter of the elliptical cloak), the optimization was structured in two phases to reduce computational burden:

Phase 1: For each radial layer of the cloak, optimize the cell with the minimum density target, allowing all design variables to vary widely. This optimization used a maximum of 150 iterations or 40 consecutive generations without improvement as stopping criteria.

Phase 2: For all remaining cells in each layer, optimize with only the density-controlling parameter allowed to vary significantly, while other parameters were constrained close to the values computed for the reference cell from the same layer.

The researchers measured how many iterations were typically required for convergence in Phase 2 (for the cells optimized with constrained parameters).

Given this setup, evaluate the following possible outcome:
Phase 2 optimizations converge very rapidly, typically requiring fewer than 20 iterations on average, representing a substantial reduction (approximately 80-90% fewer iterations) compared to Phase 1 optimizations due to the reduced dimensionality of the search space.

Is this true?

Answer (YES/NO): NO